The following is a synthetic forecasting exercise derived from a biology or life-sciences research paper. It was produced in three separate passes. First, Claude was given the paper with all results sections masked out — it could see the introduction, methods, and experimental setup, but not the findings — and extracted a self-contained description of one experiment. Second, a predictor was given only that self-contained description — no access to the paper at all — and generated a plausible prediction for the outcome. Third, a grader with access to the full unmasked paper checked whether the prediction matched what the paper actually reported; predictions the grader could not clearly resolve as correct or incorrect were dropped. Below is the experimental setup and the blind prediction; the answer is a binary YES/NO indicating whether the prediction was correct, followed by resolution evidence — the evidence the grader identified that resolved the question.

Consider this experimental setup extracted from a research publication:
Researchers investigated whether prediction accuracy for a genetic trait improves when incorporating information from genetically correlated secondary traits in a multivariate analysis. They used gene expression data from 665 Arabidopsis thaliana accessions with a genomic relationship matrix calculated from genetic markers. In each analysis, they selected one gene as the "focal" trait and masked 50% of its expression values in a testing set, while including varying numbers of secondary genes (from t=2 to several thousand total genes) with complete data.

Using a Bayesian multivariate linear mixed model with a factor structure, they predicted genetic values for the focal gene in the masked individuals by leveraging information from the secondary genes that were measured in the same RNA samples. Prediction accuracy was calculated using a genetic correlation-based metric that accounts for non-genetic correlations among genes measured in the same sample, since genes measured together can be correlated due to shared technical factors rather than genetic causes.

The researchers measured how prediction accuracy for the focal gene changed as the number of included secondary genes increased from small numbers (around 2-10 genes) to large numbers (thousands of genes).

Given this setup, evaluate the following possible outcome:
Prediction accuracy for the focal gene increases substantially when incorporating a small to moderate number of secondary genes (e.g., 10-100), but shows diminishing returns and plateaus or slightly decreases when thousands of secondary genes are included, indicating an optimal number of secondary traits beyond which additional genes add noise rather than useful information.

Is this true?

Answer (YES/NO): NO